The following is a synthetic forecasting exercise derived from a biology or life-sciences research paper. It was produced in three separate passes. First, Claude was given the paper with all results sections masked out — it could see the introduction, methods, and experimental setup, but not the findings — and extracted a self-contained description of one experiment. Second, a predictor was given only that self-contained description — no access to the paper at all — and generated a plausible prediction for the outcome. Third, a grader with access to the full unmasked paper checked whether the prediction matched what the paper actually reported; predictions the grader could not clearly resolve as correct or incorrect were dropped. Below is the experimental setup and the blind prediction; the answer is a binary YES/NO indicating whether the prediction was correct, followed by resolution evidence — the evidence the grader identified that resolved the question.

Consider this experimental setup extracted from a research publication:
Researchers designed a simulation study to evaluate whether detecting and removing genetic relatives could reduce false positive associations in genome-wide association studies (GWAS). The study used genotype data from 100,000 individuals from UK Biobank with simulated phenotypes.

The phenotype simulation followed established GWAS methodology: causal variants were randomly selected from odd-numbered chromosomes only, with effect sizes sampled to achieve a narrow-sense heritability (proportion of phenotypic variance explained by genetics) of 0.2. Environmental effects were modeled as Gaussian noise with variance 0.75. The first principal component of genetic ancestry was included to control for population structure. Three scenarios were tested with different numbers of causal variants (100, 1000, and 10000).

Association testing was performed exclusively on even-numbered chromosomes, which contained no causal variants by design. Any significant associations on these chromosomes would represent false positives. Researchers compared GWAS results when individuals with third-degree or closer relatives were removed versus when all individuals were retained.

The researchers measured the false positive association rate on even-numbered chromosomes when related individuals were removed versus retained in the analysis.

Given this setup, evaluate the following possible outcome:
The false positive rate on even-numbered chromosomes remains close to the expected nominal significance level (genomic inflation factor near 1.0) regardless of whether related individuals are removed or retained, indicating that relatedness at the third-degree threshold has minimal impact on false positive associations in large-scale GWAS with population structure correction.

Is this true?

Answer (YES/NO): NO